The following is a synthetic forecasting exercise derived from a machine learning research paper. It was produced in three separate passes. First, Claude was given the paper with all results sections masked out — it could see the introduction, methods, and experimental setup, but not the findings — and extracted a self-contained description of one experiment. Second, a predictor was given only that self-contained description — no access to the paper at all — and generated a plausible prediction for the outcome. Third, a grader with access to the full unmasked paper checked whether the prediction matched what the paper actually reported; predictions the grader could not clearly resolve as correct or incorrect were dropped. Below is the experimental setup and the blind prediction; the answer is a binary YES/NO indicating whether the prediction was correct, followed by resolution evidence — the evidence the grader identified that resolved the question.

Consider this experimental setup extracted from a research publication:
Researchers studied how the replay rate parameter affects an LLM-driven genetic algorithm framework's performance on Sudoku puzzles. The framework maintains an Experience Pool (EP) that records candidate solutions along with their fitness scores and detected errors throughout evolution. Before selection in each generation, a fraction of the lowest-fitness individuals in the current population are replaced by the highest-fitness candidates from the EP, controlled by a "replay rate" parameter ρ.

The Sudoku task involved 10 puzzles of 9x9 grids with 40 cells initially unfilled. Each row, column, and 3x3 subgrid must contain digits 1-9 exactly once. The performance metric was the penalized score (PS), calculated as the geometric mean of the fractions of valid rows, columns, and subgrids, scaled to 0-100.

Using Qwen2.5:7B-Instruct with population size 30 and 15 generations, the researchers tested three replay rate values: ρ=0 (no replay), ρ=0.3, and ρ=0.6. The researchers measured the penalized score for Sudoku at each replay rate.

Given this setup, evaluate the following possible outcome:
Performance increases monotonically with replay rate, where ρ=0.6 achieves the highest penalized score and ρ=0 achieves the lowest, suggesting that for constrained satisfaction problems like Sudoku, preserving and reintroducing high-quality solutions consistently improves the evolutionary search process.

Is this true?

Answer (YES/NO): NO